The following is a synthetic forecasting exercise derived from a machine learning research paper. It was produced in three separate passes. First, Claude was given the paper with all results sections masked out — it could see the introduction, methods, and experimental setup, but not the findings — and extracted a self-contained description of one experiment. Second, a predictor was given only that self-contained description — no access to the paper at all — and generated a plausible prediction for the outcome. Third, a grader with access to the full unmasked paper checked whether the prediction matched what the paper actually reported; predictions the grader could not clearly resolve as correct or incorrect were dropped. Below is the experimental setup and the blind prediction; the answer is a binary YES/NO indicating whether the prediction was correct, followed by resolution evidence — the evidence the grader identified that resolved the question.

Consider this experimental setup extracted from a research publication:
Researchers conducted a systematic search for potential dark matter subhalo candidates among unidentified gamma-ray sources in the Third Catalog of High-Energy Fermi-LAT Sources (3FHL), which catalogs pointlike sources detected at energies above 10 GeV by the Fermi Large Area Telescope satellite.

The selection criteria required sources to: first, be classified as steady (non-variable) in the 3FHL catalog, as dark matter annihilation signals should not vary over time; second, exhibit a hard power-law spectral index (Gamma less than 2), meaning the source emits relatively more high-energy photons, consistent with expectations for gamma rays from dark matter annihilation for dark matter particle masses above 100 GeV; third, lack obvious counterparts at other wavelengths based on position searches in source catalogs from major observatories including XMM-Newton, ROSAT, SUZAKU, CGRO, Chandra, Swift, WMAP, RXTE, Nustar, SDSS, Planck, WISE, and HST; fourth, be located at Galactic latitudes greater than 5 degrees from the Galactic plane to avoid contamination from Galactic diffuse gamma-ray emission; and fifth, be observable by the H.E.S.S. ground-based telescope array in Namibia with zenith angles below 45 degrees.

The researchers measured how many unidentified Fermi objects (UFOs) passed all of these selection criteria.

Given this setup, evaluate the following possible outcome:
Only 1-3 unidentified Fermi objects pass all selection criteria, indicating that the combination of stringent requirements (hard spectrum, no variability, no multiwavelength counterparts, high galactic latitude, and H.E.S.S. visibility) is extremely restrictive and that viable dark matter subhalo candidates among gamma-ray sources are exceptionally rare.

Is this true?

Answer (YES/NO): YES